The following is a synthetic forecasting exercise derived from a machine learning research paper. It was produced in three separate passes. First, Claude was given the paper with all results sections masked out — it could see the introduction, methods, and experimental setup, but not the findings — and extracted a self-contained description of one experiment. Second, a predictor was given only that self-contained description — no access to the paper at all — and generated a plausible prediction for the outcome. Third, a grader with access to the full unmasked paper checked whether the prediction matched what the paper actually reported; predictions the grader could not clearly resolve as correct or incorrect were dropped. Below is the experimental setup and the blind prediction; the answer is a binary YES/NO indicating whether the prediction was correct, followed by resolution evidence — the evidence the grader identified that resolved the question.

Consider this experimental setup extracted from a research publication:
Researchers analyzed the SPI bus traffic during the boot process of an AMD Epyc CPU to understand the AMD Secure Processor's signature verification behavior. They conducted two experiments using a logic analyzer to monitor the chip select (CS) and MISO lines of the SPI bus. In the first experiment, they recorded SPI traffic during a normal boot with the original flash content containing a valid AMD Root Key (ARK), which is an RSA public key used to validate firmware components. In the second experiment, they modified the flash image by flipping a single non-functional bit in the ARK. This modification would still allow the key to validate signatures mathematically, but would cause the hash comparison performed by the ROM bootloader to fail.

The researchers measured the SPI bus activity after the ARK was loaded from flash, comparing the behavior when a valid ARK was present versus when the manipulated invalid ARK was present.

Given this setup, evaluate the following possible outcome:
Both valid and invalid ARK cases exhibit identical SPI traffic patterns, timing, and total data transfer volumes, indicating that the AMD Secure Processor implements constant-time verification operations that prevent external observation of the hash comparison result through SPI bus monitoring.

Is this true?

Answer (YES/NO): NO